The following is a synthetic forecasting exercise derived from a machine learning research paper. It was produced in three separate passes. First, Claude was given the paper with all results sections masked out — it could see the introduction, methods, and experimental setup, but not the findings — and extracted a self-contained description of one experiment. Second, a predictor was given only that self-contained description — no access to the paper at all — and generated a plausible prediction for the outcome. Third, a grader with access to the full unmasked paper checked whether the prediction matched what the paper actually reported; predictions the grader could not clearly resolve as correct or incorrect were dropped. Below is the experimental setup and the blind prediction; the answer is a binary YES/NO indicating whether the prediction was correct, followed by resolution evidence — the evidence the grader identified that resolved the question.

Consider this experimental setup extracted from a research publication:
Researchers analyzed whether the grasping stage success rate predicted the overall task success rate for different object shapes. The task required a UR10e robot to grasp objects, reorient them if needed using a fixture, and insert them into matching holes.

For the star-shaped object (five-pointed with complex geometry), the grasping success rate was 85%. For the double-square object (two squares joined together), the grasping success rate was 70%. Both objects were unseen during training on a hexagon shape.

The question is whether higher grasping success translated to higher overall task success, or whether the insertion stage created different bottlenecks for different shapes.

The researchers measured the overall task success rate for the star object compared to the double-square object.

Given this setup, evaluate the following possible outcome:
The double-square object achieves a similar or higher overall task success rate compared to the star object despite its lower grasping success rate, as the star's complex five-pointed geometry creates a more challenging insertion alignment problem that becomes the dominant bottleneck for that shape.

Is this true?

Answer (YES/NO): NO